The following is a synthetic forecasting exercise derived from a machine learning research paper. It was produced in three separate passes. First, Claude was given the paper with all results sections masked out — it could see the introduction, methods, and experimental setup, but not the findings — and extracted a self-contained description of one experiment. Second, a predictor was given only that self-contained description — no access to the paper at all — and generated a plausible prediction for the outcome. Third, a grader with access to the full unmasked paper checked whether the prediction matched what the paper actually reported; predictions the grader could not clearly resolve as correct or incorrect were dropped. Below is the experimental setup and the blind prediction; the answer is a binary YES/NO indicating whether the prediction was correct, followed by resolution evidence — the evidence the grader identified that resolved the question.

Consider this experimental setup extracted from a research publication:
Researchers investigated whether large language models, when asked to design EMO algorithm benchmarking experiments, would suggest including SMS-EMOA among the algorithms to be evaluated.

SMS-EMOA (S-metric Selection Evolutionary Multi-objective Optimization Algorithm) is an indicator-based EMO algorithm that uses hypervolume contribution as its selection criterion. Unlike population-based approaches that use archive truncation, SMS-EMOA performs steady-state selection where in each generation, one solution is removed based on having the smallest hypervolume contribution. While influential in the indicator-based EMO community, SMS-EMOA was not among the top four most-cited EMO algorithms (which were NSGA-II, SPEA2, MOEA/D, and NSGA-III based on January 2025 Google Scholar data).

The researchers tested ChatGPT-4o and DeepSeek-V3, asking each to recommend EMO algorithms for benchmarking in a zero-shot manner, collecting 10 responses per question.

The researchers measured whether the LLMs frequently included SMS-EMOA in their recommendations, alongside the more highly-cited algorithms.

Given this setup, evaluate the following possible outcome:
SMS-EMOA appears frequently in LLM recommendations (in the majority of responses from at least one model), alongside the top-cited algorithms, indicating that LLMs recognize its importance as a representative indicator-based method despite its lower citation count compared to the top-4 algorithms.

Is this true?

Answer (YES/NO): NO